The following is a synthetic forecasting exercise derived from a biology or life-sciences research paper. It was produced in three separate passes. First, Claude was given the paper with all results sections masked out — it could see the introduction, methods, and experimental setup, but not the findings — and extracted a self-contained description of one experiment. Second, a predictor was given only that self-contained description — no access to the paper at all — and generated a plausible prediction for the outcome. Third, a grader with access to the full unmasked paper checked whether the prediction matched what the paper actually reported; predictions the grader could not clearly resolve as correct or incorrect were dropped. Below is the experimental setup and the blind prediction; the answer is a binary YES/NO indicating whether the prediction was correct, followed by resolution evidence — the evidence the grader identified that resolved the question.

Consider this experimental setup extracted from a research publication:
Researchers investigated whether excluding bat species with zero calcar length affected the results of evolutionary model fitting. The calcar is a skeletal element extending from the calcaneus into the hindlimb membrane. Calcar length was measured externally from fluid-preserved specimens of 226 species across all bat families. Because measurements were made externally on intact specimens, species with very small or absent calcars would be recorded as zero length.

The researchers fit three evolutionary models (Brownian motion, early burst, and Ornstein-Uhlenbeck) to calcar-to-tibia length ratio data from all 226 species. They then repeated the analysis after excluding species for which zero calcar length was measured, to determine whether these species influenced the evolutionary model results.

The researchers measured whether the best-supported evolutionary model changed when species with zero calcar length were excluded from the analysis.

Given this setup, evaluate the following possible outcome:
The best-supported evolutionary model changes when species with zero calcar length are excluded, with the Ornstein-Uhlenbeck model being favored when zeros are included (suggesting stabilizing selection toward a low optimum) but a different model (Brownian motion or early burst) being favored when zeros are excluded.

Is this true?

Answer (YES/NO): NO